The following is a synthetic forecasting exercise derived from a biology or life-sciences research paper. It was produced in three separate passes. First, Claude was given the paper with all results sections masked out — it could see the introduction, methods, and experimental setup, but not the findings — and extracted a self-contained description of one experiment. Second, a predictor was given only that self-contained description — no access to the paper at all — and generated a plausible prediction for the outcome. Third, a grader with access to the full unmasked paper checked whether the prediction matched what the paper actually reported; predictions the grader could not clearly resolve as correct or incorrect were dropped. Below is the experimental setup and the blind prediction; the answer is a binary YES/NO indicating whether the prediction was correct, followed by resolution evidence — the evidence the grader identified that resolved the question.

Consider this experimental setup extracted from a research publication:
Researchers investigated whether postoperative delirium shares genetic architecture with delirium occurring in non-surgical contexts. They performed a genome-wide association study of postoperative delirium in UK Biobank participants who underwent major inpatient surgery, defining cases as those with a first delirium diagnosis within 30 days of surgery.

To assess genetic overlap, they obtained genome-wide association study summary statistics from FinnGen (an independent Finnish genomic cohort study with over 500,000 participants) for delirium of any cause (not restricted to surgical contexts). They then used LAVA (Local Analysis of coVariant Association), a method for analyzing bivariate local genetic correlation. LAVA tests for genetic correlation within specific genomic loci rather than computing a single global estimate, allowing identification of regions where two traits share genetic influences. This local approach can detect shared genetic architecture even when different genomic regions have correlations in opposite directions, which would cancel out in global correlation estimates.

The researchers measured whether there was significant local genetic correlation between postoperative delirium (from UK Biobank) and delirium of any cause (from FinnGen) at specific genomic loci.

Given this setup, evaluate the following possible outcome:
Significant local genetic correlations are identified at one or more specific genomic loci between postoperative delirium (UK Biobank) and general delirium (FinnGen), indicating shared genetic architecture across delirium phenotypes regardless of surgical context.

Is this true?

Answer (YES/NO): YES